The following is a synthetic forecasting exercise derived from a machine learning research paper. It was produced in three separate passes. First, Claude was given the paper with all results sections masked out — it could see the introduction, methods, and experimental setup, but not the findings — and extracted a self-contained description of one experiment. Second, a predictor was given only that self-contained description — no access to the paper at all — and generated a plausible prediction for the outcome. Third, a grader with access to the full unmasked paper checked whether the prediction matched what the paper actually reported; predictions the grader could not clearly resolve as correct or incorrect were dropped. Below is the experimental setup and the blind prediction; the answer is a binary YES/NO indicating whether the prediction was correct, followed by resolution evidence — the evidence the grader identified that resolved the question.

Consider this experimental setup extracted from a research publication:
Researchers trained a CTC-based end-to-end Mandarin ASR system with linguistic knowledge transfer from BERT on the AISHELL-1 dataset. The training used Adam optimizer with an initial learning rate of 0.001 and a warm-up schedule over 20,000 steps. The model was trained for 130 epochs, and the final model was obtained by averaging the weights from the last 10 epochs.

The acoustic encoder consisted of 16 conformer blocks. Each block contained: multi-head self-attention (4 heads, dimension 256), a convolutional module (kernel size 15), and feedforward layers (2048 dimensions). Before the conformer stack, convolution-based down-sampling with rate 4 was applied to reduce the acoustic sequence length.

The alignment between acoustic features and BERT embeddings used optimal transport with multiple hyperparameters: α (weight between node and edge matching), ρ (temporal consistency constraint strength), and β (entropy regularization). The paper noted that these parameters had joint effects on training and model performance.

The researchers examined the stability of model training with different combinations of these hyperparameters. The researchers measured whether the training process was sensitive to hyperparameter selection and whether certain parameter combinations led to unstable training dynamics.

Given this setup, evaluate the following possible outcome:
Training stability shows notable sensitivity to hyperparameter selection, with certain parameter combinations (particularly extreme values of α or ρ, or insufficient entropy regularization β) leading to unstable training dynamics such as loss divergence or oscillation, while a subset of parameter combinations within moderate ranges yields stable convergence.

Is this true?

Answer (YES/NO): NO